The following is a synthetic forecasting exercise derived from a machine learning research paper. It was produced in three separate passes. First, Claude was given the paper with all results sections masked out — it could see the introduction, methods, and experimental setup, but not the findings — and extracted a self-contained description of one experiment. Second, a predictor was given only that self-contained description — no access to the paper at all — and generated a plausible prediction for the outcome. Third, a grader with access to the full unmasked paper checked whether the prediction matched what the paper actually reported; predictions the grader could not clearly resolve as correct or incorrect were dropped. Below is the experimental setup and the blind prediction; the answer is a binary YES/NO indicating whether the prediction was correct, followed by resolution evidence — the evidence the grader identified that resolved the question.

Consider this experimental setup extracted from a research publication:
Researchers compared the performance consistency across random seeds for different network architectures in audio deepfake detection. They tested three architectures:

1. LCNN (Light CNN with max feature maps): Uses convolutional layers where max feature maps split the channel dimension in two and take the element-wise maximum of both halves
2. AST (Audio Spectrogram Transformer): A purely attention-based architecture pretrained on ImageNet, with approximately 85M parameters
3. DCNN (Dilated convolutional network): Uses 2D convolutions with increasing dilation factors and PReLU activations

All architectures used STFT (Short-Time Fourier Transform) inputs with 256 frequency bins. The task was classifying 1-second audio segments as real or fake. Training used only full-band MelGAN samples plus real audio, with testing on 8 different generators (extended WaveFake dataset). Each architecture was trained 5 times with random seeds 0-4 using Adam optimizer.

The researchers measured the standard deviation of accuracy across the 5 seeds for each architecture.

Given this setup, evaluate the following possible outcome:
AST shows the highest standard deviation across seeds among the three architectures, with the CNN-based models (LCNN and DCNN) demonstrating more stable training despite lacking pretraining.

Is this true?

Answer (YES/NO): NO